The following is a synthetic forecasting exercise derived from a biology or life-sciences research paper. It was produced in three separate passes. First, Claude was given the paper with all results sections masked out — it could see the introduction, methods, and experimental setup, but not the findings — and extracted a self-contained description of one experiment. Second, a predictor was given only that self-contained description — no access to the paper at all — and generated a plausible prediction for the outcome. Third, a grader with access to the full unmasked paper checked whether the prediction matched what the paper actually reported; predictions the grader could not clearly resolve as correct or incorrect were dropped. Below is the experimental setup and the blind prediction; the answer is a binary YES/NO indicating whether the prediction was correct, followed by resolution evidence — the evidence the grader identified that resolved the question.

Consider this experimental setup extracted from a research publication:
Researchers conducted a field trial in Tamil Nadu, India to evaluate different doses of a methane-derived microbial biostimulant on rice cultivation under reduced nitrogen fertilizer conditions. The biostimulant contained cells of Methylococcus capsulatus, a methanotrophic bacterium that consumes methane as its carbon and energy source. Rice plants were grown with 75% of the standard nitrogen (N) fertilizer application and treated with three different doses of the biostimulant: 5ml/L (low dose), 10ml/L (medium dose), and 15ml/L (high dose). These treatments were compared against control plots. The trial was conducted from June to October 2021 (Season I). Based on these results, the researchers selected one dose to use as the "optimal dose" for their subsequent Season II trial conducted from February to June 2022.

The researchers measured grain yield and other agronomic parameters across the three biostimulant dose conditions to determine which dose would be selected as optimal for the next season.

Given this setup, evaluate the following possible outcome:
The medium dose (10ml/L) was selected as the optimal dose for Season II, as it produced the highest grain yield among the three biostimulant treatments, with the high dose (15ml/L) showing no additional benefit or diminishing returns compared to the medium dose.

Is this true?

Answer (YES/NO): NO